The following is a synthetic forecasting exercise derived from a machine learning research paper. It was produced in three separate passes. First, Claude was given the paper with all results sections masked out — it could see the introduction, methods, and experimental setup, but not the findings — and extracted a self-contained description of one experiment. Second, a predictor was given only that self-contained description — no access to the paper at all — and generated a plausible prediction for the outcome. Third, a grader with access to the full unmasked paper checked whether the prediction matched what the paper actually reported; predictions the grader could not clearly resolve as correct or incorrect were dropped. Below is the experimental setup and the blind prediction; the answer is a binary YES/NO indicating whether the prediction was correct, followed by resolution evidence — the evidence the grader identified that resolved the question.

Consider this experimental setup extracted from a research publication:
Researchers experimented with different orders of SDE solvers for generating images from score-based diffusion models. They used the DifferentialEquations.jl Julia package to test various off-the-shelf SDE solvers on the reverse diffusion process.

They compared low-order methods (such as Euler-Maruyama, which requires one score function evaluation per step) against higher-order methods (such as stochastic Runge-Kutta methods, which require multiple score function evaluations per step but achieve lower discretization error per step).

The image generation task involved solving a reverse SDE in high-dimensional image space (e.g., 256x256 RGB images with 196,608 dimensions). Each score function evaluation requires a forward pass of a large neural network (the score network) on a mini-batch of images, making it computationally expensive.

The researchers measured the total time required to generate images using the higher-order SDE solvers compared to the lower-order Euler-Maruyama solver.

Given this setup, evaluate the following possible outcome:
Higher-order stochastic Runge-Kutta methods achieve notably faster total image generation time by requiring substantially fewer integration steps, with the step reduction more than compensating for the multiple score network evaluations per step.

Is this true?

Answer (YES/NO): NO